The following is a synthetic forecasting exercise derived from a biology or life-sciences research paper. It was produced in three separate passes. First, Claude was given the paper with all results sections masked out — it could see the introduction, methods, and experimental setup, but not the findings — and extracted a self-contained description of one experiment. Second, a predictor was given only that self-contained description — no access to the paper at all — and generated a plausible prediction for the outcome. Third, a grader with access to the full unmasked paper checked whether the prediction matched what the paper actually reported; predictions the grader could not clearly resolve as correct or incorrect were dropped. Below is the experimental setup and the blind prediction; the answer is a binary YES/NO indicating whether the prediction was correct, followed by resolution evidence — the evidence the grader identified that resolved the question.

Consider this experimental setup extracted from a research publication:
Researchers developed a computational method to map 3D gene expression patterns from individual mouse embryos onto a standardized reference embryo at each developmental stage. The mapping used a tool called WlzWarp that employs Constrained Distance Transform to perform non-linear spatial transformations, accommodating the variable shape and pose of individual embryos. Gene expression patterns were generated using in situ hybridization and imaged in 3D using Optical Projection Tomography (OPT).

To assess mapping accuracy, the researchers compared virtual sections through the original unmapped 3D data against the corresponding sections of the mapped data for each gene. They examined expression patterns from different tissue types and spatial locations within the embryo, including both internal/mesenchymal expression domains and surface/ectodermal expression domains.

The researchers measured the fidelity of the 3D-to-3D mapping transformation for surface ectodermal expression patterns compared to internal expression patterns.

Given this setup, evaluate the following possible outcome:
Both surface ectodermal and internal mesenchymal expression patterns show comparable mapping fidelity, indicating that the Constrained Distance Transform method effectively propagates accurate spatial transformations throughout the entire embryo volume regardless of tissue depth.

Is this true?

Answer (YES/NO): NO